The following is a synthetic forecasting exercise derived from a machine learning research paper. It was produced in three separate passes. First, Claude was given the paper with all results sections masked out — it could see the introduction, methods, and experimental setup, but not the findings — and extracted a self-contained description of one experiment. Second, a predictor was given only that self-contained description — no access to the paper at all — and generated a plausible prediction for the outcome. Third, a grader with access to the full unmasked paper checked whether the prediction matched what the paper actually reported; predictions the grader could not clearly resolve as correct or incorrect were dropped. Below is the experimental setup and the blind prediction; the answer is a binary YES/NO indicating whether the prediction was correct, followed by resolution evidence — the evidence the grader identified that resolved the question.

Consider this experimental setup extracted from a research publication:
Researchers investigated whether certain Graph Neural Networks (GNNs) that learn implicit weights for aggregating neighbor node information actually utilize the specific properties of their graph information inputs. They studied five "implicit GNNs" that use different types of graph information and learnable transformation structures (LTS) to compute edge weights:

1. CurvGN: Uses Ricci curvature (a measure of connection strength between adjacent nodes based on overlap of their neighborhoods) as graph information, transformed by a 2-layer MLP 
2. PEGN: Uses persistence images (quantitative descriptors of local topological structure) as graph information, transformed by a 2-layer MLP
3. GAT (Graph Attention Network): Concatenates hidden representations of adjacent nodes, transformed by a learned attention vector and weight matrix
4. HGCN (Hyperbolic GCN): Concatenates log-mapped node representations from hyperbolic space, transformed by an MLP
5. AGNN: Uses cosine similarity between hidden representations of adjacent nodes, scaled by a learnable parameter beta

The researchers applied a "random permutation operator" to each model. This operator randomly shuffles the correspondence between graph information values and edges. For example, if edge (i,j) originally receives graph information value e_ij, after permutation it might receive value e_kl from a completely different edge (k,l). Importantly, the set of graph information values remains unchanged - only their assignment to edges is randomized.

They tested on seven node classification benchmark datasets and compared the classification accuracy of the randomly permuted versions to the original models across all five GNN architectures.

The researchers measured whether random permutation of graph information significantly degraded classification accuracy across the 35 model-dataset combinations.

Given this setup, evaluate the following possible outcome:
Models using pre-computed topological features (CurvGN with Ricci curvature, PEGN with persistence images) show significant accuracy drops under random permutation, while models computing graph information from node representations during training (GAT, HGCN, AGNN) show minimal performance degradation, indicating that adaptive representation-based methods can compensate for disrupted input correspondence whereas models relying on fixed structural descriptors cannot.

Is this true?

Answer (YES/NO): NO